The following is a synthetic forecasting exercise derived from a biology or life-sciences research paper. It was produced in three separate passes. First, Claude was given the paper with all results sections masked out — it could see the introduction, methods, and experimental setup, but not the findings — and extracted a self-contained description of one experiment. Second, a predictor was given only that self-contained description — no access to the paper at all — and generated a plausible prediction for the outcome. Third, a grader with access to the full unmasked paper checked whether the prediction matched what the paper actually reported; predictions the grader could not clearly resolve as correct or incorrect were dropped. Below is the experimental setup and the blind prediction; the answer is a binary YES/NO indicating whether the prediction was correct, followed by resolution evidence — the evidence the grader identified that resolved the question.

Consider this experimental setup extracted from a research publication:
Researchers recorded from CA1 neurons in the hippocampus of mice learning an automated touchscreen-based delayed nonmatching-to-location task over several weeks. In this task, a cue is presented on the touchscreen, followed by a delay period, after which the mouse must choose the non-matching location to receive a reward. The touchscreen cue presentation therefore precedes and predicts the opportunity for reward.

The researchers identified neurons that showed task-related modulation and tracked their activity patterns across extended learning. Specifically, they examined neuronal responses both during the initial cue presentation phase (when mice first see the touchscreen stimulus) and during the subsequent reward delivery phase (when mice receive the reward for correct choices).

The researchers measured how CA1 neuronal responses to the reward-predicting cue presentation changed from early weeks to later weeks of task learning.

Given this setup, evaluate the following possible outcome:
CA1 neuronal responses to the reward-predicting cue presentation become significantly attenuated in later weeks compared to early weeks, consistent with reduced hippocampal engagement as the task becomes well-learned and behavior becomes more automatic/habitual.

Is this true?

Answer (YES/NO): NO